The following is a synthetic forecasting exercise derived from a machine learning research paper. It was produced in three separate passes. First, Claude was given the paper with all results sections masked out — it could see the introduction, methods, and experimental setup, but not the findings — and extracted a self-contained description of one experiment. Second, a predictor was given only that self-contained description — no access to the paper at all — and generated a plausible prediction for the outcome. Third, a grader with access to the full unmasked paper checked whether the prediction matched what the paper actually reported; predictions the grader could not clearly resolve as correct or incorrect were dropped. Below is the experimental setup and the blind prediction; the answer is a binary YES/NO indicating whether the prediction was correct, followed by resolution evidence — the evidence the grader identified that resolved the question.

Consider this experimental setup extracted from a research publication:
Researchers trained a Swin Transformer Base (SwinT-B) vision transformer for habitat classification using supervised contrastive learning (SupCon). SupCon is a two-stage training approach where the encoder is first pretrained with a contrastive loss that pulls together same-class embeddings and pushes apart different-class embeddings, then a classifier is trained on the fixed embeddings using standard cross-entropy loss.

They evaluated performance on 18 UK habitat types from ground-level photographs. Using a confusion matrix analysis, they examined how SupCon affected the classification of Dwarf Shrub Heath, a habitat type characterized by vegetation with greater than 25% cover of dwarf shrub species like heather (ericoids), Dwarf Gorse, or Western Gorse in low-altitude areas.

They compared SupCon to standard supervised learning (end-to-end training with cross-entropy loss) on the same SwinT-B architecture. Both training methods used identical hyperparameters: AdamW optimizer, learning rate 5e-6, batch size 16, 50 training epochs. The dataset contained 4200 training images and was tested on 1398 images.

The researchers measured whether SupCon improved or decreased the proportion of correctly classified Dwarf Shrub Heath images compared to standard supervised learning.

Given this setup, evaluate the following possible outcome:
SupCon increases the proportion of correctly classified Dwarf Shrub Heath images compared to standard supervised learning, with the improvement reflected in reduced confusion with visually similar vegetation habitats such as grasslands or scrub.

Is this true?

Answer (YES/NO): NO